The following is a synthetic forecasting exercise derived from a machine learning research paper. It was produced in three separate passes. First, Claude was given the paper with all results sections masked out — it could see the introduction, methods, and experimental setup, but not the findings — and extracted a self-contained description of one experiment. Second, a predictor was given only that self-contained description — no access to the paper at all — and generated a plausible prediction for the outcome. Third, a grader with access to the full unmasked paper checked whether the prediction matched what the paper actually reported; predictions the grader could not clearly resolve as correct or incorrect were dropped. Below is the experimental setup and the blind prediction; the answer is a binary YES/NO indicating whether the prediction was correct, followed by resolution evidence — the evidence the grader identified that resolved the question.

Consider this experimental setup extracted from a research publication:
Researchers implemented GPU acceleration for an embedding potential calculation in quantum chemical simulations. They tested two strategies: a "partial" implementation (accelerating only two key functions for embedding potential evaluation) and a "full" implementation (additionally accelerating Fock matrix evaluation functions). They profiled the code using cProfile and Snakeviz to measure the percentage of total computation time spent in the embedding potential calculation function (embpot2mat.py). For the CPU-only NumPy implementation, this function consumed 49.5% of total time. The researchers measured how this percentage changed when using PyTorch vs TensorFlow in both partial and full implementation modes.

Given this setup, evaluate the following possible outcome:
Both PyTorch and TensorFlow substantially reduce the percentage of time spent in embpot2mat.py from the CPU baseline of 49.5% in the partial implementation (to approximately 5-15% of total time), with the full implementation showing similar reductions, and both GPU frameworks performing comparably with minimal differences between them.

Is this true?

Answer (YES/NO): NO